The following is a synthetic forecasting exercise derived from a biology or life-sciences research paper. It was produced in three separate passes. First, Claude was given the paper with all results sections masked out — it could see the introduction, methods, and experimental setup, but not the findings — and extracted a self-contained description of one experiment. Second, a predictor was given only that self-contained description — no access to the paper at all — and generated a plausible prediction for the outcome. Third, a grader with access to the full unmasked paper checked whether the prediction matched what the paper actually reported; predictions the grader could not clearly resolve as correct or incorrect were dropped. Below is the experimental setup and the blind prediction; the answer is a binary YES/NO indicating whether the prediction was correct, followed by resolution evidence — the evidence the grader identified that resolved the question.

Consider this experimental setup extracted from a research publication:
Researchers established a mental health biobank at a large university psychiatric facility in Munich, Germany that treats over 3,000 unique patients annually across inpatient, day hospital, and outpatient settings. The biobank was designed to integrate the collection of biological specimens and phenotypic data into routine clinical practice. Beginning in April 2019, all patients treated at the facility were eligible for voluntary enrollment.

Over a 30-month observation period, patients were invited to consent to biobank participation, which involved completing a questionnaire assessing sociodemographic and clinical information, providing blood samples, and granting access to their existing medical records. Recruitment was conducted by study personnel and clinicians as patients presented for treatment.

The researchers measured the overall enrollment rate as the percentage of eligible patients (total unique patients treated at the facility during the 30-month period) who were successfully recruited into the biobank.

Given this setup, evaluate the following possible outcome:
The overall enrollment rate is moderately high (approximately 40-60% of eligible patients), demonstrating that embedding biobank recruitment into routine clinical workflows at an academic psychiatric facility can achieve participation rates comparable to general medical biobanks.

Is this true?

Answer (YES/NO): NO